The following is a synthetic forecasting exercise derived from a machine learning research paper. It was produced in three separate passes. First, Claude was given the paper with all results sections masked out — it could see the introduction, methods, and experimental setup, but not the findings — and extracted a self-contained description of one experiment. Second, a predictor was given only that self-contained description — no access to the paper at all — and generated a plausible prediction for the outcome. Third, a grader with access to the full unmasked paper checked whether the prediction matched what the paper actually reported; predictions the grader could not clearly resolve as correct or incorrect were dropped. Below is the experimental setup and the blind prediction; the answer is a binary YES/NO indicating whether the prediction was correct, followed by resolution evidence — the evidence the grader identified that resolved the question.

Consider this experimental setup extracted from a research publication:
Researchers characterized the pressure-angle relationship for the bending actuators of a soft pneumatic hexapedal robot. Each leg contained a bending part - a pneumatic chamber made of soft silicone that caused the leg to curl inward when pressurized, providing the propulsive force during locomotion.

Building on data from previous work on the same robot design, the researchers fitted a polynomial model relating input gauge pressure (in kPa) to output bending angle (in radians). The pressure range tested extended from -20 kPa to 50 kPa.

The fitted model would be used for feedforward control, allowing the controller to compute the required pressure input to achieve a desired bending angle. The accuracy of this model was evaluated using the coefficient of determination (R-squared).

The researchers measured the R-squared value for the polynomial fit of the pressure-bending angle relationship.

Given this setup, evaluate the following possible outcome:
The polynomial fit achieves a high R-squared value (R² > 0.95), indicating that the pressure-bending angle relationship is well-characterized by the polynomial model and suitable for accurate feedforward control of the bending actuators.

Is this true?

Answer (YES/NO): YES